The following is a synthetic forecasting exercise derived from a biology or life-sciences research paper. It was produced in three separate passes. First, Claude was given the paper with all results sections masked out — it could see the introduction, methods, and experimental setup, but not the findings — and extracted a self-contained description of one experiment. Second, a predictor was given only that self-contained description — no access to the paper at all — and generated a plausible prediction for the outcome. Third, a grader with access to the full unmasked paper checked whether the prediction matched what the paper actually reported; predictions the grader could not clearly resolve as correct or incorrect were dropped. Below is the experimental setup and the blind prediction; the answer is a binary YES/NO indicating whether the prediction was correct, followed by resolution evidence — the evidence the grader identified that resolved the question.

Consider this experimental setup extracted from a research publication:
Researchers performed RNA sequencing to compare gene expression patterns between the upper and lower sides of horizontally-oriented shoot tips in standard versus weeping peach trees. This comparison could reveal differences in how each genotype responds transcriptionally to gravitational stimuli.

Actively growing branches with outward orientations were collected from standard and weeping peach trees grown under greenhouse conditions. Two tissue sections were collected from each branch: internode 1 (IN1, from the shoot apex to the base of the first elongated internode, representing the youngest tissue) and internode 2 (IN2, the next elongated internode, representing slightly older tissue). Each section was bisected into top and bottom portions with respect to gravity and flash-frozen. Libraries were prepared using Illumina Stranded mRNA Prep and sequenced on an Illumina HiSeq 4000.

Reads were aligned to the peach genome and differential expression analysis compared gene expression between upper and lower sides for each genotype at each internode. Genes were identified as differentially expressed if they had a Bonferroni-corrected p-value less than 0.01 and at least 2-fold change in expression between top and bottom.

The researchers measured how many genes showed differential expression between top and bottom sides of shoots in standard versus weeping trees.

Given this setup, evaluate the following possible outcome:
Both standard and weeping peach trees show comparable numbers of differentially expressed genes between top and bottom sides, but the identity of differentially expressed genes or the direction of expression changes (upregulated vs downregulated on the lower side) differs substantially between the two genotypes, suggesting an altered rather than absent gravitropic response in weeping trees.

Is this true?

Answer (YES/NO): NO